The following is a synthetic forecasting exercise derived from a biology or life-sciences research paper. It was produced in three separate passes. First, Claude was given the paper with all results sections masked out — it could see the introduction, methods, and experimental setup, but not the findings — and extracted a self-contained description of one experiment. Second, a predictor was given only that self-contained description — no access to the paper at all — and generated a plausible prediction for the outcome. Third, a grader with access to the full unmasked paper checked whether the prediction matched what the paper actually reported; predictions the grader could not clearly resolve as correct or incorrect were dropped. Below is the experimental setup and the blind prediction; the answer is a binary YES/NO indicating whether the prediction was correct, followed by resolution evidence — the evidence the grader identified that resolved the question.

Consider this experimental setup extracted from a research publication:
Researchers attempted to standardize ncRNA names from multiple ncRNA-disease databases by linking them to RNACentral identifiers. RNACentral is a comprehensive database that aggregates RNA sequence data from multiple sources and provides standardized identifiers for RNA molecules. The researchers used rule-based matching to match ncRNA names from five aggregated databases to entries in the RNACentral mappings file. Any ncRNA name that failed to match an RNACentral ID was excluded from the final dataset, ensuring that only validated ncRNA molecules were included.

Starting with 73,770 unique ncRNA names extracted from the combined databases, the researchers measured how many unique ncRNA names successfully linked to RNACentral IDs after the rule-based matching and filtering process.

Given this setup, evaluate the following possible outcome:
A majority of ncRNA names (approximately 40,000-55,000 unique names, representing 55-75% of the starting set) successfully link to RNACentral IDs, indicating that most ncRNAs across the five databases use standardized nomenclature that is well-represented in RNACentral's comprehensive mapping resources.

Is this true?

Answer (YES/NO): NO